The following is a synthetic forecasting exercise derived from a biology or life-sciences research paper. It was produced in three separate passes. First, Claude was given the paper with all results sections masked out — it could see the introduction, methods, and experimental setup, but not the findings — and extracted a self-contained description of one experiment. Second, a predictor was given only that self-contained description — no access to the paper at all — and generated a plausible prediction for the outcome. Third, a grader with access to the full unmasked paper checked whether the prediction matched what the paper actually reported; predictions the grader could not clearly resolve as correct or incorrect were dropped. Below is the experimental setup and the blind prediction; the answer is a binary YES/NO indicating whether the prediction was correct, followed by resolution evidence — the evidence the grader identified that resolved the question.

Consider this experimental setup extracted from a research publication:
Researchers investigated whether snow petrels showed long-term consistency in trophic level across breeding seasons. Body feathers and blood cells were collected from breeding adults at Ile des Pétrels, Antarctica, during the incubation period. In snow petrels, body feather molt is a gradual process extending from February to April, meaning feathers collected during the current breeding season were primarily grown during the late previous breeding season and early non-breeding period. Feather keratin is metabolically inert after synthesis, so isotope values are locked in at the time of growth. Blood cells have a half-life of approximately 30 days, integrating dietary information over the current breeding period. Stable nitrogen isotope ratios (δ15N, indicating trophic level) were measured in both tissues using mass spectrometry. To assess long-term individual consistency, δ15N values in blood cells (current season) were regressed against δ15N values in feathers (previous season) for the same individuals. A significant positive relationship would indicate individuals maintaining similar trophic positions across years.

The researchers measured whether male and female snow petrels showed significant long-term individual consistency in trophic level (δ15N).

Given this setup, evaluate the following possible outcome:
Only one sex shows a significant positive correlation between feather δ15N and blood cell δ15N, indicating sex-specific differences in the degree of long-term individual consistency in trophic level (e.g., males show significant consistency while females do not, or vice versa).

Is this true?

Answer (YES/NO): NO